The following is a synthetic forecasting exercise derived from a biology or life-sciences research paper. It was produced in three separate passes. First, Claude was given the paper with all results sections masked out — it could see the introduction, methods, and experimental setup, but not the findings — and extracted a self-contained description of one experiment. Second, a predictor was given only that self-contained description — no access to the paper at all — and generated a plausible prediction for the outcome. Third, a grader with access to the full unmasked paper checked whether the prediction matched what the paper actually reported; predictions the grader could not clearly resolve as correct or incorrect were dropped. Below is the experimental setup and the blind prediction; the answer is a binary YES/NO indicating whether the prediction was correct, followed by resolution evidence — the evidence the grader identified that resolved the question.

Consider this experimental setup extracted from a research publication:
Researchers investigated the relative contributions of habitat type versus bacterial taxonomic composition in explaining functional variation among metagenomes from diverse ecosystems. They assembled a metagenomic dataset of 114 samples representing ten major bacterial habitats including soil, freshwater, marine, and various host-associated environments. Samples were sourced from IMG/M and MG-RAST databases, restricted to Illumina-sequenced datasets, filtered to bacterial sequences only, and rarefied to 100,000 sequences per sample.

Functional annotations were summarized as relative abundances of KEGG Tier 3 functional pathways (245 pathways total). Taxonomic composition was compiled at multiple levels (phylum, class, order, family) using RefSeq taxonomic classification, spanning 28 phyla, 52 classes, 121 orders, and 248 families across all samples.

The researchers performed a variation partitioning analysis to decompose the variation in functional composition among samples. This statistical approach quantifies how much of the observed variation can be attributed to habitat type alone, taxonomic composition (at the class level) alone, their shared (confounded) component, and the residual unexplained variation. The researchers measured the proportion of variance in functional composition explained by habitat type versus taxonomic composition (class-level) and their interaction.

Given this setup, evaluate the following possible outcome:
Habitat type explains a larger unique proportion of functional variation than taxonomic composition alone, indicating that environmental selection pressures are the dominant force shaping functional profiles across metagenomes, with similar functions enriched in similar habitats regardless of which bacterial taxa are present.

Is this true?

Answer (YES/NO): NO